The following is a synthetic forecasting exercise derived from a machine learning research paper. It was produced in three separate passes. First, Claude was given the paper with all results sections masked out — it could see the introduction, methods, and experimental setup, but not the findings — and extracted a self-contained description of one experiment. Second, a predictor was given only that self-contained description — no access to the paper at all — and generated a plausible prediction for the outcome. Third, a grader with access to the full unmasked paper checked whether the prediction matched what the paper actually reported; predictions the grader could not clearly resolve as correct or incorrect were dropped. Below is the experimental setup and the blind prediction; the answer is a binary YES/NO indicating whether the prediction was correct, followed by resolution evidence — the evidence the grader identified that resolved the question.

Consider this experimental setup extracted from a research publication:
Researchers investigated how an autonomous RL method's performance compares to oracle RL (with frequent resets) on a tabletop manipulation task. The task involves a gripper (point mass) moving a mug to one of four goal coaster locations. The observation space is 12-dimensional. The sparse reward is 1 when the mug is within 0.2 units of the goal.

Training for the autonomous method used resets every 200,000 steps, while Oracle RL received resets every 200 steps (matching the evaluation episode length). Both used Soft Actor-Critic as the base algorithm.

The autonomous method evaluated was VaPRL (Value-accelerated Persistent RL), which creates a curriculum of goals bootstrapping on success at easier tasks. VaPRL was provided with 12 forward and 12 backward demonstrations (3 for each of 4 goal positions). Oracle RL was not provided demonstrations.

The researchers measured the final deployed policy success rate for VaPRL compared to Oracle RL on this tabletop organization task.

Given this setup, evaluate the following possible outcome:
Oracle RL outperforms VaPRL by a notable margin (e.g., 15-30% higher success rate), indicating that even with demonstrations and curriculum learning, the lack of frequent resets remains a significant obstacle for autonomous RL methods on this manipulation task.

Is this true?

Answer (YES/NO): NO